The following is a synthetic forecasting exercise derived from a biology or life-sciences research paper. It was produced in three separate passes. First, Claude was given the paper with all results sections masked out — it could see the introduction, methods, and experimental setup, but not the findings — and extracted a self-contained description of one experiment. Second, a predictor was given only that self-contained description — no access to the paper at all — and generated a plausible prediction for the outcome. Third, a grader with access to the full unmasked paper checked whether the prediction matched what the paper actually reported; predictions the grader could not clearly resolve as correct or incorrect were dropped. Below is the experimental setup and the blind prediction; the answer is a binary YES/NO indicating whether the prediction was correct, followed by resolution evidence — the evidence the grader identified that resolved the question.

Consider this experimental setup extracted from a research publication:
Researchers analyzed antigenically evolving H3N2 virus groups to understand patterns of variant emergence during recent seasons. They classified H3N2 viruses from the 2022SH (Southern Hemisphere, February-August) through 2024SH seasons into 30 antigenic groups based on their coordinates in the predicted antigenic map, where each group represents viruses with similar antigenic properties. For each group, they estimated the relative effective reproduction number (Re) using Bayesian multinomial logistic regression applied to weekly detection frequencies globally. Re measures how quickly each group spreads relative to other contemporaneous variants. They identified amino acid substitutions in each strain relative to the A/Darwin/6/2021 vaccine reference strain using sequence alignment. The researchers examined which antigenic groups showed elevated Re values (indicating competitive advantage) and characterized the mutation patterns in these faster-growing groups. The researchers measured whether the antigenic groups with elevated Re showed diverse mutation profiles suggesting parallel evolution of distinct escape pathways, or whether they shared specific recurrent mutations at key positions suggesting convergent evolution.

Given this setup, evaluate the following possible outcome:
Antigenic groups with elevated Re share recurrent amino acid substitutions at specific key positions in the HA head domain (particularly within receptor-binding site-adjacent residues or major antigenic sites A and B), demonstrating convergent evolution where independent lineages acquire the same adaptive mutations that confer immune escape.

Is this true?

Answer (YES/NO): NO